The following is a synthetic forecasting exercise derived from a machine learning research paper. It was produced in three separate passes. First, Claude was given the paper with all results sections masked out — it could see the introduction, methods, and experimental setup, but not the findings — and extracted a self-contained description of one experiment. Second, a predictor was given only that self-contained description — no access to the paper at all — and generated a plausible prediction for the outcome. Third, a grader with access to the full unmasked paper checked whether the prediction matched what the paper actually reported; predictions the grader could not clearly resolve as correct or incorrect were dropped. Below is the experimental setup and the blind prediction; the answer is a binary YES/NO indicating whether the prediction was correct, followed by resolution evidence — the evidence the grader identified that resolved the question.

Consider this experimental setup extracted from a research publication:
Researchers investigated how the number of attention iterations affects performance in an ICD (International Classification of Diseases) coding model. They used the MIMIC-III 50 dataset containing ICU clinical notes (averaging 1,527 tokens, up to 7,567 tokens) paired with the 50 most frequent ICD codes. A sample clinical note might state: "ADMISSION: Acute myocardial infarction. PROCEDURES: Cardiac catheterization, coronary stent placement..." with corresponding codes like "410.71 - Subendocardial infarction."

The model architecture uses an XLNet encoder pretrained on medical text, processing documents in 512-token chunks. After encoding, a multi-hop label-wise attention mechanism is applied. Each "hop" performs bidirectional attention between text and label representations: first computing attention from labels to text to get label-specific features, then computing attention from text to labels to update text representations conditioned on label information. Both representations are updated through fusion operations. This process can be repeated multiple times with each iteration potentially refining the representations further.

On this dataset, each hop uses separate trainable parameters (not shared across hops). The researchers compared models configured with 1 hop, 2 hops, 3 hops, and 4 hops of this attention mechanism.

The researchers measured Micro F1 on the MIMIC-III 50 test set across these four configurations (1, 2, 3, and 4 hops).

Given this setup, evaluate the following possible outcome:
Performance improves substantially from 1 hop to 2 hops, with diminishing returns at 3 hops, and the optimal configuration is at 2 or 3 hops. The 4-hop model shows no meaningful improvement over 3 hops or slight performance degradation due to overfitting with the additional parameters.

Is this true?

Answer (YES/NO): NO